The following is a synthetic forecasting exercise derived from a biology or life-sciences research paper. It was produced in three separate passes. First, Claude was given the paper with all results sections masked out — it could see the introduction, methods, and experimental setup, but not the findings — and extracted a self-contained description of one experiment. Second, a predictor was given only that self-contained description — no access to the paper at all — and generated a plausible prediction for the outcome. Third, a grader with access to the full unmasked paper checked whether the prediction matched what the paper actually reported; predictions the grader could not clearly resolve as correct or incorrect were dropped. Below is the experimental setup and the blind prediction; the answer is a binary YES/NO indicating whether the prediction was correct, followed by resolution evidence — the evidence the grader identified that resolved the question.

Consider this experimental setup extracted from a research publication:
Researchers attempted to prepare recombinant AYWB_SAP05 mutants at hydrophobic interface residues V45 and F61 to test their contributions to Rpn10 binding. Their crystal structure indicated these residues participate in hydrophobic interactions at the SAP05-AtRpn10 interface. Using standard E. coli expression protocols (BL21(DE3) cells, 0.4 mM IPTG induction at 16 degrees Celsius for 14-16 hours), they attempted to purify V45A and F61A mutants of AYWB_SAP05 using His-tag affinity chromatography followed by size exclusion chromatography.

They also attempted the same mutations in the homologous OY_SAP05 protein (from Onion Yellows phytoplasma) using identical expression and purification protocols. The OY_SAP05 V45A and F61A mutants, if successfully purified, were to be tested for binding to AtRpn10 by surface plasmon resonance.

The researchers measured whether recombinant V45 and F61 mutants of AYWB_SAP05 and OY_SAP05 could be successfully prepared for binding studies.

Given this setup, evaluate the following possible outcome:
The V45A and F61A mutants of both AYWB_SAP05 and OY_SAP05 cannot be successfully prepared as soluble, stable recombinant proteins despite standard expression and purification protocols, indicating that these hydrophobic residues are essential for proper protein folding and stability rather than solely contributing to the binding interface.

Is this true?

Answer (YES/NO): NO